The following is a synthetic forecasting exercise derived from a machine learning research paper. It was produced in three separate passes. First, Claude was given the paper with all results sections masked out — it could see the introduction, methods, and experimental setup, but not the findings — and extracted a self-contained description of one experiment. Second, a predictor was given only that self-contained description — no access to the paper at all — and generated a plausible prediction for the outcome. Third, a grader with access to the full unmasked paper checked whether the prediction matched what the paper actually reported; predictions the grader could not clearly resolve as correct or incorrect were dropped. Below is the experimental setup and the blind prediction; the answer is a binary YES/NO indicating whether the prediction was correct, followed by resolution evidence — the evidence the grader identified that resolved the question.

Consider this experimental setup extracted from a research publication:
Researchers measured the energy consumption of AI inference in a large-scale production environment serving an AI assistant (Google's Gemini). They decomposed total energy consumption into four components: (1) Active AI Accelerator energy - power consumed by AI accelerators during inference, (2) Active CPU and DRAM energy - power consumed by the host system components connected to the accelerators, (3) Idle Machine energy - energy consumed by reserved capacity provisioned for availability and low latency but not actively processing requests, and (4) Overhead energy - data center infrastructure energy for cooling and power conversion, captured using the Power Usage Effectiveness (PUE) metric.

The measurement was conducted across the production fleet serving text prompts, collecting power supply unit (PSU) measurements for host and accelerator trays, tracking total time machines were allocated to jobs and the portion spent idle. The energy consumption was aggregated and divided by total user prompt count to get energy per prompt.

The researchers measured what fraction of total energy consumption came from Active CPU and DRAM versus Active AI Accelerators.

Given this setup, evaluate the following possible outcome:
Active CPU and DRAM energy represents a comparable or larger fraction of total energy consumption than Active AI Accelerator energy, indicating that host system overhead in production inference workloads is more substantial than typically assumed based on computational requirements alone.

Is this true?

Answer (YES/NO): NO